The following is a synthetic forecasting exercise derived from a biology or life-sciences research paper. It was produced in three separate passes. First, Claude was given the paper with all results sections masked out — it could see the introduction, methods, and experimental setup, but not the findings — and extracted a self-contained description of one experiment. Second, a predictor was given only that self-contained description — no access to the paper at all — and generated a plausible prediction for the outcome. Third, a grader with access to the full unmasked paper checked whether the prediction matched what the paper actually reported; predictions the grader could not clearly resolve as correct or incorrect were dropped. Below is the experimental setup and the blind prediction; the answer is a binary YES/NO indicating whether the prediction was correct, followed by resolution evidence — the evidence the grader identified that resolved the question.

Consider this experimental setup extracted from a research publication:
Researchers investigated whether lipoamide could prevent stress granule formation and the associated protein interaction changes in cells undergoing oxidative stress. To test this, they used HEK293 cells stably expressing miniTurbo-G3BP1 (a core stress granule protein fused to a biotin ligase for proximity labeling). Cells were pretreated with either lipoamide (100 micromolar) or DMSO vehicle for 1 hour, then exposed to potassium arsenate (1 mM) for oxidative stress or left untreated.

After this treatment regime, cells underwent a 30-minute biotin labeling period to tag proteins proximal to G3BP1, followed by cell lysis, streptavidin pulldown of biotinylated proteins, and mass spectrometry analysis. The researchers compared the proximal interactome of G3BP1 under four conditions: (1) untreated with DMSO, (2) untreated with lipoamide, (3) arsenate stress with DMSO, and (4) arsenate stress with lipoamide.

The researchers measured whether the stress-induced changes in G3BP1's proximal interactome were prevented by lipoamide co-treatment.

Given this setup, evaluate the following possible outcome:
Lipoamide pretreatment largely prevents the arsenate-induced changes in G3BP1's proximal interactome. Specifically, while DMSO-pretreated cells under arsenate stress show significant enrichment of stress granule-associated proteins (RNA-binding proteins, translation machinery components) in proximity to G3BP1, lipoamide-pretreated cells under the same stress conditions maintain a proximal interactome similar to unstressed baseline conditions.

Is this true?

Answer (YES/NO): YES